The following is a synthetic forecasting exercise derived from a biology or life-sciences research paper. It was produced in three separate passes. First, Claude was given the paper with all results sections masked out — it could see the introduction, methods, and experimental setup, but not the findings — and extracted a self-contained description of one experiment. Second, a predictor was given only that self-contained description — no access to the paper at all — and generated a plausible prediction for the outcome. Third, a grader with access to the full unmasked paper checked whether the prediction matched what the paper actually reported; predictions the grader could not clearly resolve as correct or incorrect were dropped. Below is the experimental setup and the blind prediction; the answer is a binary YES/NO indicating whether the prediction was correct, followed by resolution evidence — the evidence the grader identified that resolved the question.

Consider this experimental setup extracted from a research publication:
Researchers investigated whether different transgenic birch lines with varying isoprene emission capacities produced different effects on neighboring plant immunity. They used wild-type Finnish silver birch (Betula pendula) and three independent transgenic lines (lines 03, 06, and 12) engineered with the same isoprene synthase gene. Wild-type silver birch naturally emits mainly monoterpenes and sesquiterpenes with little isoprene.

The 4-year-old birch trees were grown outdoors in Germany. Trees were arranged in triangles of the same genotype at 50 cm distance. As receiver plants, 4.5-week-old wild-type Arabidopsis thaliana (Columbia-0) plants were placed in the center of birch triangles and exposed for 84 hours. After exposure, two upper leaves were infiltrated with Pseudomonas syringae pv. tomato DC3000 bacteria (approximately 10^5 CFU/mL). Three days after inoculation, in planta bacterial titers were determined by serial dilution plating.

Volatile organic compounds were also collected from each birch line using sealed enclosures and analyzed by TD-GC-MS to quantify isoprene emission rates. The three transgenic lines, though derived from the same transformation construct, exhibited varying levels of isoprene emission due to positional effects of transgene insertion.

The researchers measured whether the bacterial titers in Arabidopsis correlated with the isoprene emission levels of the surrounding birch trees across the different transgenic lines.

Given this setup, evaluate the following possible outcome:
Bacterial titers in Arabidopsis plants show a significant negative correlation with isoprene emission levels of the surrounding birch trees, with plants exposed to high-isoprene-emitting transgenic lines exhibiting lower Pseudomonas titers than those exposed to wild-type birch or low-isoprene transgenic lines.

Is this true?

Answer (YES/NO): YES